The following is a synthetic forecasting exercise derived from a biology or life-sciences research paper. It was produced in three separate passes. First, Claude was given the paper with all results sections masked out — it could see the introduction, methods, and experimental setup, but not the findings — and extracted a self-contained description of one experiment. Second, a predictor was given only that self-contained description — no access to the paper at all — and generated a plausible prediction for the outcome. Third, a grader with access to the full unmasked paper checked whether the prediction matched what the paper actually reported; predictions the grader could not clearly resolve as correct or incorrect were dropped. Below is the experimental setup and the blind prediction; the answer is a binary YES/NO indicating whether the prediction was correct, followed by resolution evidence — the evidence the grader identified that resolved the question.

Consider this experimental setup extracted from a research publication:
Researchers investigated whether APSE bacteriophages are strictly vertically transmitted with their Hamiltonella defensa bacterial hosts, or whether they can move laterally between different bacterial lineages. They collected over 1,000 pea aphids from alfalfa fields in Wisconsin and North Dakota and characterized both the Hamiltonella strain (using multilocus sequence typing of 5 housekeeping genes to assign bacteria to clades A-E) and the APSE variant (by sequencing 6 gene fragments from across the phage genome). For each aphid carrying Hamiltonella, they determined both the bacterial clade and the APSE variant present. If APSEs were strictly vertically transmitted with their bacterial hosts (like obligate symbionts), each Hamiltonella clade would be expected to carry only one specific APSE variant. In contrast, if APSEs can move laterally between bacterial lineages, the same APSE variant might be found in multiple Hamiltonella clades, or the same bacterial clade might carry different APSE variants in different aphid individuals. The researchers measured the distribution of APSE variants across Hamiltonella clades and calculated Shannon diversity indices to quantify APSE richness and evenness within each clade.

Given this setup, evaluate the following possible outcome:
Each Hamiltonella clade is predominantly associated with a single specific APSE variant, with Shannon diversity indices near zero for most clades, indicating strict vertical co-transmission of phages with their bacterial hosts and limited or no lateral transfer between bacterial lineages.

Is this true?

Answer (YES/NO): NO